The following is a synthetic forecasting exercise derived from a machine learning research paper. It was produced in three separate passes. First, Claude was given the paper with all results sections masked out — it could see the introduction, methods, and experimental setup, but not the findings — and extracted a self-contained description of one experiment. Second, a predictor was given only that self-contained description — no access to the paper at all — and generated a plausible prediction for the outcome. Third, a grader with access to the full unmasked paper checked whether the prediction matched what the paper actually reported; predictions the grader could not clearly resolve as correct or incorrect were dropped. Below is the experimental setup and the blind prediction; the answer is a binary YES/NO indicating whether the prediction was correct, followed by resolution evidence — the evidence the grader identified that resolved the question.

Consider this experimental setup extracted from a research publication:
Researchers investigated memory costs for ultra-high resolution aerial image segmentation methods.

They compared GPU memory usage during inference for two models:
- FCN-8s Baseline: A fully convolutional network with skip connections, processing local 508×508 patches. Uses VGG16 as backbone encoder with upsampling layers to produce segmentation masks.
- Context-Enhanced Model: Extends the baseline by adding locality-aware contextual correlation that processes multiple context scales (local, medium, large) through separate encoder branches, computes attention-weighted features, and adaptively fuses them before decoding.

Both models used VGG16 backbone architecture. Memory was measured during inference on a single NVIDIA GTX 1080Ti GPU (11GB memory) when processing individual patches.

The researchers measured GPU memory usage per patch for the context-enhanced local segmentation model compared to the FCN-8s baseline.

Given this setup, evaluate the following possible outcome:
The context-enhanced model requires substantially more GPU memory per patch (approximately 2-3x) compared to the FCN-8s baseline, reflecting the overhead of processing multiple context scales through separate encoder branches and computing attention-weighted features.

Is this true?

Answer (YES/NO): NO